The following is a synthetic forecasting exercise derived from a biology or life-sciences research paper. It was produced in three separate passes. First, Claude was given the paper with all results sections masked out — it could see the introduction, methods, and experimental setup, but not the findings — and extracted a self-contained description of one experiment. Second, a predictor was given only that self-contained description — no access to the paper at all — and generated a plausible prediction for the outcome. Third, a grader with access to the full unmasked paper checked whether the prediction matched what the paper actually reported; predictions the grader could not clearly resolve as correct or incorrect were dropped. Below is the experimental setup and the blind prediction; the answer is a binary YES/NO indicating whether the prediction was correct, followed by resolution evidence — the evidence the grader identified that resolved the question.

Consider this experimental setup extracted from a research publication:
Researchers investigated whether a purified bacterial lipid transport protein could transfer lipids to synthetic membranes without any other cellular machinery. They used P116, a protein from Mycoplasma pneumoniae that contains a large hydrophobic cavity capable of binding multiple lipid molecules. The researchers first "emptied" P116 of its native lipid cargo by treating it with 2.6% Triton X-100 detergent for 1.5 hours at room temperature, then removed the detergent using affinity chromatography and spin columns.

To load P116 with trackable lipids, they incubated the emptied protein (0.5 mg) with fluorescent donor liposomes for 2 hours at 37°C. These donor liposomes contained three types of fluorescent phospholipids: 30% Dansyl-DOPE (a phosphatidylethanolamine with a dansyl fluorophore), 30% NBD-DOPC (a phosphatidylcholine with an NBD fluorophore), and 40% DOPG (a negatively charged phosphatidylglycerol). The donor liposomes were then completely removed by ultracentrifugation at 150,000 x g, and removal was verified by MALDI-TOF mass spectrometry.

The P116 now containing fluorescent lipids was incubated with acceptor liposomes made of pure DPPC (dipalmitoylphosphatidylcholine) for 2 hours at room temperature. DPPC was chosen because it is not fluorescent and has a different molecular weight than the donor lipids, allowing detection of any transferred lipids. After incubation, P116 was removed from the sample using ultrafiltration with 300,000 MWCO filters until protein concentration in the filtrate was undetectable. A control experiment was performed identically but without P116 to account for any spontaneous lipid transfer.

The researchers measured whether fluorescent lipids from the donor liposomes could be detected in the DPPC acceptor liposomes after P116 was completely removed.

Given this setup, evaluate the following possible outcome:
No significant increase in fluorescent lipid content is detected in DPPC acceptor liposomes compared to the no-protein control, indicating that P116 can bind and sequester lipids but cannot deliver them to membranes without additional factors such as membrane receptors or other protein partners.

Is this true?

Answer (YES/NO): NO